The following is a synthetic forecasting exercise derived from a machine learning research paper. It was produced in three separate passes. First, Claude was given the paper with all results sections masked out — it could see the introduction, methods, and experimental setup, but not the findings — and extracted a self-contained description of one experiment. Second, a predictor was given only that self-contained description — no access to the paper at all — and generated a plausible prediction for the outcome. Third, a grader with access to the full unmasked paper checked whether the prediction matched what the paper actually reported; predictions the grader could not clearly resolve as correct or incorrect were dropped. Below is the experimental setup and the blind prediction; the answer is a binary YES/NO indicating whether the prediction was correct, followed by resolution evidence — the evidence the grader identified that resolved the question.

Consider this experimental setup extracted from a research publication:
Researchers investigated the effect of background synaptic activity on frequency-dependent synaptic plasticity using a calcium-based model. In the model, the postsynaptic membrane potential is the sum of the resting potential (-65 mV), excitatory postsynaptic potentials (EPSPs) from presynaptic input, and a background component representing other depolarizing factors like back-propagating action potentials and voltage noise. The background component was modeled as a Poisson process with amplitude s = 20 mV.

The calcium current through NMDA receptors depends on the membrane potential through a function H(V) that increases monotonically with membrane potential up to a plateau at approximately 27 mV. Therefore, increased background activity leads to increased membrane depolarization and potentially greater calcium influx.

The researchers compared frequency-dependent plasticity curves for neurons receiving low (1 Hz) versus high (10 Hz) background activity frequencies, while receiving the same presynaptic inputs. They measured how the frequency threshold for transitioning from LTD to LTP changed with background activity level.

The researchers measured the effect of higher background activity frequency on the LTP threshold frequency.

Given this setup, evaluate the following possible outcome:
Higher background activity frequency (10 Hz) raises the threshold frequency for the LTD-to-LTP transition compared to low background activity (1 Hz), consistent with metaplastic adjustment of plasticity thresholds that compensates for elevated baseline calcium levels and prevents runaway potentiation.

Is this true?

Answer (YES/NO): NO